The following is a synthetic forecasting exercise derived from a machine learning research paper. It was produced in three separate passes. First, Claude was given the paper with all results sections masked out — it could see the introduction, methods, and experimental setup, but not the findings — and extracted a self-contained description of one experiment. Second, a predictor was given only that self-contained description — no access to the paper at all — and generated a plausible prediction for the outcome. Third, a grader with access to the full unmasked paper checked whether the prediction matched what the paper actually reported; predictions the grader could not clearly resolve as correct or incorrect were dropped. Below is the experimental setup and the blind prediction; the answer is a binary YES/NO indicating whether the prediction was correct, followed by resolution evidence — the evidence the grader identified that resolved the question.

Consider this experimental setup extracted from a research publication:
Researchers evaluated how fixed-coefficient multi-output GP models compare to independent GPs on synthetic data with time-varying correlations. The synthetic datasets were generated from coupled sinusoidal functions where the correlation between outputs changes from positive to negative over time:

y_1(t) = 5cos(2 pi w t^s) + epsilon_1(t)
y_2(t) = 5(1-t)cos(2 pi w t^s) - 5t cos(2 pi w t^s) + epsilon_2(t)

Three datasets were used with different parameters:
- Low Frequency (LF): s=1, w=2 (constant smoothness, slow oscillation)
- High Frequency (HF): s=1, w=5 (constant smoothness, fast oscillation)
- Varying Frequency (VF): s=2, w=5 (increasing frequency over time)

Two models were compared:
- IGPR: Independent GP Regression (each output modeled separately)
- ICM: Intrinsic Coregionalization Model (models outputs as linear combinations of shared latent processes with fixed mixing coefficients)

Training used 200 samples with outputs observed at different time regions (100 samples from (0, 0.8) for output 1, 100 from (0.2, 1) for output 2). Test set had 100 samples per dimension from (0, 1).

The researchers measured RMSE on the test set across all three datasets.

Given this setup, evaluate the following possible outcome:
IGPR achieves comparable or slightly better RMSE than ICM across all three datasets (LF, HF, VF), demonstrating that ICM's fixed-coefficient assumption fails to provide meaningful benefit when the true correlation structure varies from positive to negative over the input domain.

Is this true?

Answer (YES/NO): YES